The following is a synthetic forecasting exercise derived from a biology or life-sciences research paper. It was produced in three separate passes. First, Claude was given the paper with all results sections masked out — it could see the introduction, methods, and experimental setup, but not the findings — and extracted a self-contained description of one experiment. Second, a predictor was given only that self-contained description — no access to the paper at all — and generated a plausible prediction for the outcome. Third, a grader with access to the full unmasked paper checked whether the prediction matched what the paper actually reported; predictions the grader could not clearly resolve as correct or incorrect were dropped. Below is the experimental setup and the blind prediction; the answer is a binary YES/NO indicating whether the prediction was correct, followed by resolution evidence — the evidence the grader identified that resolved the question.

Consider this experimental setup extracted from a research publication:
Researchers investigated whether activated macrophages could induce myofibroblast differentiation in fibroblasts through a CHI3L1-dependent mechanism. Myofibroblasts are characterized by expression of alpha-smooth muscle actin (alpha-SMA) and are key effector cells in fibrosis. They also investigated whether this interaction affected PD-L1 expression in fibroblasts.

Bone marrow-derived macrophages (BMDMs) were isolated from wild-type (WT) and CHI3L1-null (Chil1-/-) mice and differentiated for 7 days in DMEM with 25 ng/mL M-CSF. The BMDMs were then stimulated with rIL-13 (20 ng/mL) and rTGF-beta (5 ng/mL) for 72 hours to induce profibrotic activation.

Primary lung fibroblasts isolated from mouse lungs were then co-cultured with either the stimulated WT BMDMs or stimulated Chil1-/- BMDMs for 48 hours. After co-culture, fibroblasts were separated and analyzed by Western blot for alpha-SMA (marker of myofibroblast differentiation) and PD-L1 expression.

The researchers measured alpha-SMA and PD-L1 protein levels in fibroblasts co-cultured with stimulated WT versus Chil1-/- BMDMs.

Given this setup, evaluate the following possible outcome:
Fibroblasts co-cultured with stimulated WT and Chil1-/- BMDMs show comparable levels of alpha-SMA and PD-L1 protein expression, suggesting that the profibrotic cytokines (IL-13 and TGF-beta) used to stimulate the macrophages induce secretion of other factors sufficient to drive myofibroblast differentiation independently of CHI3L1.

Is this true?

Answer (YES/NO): NO